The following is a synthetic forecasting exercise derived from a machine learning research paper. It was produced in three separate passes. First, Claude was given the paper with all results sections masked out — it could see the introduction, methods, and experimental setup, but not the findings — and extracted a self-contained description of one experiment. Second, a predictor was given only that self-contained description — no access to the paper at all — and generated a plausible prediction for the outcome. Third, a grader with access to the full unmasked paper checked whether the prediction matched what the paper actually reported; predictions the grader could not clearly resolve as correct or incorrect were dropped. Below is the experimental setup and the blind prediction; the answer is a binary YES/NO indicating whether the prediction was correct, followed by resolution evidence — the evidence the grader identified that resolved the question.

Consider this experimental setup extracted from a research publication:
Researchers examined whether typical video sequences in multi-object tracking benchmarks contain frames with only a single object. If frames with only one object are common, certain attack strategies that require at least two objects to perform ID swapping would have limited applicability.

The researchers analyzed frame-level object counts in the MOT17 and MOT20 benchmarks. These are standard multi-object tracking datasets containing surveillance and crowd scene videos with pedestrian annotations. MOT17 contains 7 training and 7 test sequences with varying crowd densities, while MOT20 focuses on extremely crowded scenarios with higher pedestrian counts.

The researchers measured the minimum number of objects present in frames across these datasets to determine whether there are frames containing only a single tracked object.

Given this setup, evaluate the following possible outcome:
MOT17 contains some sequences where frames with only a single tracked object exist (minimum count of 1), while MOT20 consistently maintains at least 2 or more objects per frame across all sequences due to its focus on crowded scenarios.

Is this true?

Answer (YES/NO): NO